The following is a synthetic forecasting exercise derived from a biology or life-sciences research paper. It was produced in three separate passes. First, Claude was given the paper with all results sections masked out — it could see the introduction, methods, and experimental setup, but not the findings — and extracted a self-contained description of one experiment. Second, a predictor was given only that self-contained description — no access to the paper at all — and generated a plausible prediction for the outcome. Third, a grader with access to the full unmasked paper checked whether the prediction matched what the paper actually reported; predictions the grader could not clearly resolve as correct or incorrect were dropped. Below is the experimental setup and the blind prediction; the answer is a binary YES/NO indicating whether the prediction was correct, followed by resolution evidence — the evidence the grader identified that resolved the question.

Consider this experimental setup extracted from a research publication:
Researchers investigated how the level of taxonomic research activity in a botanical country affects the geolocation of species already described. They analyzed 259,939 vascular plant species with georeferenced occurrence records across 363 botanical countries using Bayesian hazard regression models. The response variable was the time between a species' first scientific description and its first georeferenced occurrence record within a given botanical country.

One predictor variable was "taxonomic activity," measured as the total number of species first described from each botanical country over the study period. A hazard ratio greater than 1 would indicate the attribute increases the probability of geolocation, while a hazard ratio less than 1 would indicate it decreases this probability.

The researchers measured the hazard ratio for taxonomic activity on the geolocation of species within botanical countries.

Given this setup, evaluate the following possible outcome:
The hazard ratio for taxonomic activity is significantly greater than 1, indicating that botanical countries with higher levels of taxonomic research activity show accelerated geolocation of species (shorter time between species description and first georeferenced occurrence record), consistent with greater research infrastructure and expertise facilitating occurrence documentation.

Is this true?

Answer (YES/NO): NO